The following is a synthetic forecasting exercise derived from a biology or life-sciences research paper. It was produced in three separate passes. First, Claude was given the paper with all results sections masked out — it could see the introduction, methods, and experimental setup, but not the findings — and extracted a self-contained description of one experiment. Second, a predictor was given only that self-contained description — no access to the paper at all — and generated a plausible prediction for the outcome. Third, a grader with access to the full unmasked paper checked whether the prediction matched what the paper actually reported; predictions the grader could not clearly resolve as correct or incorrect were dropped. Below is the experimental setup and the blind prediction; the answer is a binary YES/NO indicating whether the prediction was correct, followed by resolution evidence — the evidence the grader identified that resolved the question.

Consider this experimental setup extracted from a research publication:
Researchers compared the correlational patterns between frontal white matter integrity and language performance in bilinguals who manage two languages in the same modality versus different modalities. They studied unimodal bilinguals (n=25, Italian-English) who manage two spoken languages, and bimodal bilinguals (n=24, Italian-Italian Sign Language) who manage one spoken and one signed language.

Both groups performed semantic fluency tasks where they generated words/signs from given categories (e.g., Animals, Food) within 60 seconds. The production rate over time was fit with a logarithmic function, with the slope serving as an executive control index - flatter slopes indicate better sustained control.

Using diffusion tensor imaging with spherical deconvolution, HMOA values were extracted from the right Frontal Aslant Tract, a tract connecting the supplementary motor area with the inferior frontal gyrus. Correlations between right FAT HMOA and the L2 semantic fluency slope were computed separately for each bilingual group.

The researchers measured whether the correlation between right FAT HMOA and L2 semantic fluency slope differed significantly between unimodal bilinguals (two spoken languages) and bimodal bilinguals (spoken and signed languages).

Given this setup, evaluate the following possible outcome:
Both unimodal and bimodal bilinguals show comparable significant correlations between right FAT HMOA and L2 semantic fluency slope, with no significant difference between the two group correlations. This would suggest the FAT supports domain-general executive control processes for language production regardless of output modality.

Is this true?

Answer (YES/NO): NO